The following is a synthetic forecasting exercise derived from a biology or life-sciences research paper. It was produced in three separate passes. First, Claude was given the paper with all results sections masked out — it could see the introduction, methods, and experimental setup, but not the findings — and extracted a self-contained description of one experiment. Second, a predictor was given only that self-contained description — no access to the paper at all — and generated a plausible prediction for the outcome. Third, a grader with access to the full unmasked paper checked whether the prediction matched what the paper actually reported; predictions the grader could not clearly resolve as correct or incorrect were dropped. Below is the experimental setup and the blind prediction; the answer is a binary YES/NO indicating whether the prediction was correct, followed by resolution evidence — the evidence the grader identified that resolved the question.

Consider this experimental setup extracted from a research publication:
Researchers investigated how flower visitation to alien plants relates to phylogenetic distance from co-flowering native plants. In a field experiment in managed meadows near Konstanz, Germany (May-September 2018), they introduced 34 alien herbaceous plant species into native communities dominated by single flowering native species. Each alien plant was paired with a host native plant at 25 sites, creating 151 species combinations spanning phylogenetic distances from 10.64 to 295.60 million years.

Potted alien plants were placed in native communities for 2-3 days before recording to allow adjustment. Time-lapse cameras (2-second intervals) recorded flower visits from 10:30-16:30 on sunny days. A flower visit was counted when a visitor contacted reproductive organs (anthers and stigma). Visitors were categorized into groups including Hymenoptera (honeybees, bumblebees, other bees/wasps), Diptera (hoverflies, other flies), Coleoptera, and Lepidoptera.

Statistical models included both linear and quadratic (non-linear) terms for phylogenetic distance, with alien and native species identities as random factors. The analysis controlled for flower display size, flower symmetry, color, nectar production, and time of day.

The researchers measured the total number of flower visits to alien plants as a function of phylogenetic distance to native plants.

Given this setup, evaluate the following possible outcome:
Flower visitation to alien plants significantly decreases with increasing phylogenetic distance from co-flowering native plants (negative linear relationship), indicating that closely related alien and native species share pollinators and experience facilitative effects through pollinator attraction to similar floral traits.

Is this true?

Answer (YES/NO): NO